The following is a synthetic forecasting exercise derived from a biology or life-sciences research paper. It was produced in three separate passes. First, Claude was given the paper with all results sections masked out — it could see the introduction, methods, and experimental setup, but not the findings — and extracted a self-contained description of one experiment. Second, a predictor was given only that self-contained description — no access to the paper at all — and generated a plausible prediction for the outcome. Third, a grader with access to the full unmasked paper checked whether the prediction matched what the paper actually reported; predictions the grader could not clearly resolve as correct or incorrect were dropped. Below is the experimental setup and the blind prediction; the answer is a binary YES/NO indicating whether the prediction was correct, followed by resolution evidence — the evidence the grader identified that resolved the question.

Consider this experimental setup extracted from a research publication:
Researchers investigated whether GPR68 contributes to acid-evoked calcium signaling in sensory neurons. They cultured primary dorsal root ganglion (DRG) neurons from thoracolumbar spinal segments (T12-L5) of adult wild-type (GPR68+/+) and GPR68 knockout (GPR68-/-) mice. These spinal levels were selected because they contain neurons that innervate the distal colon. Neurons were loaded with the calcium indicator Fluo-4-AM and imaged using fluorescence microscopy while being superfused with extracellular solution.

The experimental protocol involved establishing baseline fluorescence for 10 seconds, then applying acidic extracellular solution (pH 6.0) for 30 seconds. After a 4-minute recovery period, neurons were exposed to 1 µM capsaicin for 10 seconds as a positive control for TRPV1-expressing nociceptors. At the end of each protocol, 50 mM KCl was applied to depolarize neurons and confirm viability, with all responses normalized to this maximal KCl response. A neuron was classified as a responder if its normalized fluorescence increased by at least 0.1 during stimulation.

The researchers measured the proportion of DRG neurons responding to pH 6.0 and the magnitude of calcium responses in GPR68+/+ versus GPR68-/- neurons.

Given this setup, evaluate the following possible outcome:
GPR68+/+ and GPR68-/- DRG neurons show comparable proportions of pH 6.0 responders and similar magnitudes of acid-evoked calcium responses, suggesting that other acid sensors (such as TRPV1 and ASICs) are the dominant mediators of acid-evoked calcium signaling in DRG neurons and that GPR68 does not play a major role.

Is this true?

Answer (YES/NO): NO